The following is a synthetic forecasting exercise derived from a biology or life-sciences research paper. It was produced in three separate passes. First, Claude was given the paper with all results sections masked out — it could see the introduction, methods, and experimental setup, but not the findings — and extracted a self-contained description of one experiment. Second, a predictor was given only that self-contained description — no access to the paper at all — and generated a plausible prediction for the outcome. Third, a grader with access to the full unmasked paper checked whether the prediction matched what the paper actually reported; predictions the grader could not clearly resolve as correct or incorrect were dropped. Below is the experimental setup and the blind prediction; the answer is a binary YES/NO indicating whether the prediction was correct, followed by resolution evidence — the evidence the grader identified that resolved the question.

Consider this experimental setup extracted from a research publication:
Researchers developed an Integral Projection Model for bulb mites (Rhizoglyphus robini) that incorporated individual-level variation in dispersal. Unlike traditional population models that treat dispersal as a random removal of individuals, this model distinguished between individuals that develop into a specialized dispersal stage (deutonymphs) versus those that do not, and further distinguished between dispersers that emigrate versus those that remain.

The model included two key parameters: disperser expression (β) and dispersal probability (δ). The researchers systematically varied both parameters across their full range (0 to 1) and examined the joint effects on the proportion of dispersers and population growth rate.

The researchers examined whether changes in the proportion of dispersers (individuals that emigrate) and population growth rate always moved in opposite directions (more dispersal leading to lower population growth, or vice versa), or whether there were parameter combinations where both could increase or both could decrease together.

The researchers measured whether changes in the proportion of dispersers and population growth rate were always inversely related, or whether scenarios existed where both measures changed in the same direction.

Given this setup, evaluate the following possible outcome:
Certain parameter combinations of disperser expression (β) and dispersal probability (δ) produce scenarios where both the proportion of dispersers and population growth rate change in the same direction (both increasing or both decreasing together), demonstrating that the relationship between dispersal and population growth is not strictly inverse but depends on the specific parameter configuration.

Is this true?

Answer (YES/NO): YES